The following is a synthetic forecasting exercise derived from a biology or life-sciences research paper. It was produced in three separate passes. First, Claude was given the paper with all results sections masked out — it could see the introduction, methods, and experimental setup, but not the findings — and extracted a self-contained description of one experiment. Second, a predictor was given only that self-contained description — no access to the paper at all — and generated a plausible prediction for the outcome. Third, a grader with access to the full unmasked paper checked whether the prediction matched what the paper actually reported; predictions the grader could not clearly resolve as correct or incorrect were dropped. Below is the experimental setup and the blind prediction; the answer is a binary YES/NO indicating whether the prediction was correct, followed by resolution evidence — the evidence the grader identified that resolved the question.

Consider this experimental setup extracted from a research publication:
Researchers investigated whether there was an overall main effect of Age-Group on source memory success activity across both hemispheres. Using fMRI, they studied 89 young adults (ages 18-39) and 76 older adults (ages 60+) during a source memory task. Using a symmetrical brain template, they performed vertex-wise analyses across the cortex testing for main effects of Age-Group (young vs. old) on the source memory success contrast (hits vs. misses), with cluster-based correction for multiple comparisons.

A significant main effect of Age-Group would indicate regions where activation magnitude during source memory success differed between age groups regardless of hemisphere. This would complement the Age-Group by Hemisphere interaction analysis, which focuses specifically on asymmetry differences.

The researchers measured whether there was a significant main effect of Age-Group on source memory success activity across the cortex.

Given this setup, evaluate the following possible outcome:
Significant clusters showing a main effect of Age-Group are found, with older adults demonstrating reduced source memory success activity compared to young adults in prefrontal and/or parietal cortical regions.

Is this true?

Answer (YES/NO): NO